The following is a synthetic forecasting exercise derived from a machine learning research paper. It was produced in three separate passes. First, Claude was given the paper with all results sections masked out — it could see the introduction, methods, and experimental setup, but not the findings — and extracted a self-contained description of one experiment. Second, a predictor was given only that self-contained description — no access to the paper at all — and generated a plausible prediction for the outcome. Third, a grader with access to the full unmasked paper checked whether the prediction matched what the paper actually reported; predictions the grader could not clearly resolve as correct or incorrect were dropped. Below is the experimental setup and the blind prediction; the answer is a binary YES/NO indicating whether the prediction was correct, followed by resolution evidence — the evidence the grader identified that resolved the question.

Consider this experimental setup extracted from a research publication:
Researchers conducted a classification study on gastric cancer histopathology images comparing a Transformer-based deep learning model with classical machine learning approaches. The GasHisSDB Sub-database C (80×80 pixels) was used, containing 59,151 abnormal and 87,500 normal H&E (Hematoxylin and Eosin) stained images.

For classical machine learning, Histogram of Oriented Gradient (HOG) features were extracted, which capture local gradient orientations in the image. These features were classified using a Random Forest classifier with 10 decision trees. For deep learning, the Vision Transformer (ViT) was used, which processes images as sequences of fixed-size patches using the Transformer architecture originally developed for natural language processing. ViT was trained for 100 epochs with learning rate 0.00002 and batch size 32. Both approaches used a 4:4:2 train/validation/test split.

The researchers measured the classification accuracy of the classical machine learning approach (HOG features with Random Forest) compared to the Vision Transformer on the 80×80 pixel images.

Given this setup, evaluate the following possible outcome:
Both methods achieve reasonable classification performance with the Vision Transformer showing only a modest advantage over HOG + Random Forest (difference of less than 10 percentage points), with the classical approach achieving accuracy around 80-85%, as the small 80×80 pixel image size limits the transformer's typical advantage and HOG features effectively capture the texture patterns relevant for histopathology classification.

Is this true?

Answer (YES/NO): NO